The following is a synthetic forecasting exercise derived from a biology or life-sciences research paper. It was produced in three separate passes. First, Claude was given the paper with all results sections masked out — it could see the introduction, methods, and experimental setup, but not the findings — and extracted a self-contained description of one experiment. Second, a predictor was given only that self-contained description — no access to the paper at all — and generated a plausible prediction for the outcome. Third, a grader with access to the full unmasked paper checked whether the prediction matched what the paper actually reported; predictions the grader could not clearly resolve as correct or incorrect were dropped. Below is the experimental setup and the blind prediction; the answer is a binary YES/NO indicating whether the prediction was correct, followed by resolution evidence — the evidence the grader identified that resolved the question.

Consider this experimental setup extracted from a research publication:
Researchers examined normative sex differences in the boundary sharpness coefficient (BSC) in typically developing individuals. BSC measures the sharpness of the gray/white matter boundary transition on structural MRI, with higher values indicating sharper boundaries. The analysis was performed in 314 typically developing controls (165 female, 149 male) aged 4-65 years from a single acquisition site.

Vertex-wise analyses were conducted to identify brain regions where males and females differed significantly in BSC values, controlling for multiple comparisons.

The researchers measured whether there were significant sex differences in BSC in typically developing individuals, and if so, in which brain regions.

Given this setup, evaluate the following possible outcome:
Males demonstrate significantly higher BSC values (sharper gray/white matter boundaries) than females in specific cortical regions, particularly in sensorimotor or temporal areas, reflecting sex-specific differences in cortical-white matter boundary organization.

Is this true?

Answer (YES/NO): YES